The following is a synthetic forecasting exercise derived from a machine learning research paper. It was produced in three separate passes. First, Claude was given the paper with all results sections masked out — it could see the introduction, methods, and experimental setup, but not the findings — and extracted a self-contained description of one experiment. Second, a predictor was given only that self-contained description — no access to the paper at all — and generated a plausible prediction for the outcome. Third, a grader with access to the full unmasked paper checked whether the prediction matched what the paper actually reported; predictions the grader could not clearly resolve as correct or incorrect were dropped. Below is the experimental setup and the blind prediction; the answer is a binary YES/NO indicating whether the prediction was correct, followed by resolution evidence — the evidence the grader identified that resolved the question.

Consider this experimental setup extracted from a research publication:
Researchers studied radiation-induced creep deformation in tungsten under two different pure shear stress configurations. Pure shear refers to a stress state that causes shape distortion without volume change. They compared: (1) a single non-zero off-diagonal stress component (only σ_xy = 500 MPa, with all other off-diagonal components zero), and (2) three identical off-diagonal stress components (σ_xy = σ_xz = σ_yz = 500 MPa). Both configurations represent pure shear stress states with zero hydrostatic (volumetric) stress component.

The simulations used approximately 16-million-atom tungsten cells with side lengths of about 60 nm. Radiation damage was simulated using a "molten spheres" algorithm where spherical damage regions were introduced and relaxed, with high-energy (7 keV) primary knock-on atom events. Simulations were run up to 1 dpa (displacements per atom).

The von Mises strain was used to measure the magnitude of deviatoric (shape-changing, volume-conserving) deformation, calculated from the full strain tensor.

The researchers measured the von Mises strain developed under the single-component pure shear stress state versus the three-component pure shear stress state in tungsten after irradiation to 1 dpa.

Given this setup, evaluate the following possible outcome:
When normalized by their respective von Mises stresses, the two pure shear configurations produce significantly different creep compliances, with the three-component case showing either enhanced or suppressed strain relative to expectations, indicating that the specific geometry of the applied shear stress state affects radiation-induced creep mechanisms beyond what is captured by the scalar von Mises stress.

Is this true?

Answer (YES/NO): YES